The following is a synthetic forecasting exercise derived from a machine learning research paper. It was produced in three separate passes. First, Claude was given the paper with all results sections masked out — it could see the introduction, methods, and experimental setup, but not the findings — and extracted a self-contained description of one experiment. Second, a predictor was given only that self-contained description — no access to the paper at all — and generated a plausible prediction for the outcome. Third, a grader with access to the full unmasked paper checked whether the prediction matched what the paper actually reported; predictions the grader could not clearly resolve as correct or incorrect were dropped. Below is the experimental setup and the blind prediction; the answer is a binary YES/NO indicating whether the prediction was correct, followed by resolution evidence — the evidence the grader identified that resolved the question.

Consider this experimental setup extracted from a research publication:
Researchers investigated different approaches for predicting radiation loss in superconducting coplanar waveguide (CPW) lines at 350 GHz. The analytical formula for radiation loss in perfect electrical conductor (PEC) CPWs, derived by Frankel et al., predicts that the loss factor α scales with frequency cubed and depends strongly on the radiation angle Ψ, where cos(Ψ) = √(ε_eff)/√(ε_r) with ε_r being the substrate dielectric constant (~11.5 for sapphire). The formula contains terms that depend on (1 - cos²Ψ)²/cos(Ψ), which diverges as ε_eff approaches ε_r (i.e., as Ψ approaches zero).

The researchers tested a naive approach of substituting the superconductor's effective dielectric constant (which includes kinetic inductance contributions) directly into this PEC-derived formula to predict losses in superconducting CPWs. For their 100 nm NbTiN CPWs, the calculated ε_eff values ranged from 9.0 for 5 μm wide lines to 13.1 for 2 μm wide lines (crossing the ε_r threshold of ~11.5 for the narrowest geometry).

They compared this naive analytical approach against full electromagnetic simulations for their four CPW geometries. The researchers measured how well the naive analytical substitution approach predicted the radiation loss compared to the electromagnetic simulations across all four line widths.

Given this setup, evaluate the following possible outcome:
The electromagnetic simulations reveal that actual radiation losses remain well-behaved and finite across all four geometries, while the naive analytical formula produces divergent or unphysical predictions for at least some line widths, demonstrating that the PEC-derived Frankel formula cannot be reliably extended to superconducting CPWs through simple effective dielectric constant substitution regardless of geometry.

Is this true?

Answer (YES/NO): YES